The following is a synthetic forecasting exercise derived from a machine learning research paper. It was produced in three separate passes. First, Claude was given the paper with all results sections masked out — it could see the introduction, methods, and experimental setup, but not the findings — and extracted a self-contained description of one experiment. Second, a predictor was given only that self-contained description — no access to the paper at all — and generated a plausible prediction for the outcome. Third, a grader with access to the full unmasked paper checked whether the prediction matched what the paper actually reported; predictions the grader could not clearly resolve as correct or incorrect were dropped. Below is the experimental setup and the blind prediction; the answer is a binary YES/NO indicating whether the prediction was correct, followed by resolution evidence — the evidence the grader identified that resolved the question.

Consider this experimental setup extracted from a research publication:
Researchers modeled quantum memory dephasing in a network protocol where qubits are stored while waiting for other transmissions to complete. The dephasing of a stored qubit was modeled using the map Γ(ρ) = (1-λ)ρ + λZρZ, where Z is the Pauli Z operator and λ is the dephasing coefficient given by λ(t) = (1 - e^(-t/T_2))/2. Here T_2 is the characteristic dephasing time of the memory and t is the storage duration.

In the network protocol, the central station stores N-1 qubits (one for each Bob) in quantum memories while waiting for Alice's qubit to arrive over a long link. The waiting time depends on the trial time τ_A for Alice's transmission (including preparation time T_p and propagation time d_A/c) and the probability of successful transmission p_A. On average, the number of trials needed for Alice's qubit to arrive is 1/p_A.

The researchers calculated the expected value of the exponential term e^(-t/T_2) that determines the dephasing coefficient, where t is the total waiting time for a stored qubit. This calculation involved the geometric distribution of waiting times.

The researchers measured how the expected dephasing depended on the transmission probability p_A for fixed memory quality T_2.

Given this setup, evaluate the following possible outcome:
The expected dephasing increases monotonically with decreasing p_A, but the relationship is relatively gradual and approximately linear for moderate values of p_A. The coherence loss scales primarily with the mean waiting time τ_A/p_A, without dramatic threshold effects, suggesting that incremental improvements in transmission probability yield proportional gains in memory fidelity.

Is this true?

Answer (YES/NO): NO